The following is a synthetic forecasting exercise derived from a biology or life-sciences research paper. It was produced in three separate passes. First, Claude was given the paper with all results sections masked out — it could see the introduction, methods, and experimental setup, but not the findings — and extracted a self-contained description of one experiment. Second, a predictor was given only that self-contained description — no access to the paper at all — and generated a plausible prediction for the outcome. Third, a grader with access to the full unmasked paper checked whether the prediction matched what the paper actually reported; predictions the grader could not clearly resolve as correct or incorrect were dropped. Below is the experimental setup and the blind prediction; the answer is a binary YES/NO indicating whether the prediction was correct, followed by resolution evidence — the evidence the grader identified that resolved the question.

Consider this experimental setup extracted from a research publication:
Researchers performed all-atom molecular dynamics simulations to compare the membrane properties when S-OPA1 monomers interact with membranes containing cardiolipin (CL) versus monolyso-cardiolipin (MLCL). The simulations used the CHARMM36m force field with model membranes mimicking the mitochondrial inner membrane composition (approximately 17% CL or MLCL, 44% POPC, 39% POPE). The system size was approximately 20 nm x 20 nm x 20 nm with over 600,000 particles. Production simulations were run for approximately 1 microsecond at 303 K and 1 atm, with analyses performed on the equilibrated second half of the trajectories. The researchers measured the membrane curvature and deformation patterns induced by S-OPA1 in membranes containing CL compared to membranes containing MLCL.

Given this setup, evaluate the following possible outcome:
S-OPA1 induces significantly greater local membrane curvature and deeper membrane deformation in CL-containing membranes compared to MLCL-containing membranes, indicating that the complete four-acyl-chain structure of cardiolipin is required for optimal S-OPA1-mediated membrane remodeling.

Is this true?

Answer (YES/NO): YES